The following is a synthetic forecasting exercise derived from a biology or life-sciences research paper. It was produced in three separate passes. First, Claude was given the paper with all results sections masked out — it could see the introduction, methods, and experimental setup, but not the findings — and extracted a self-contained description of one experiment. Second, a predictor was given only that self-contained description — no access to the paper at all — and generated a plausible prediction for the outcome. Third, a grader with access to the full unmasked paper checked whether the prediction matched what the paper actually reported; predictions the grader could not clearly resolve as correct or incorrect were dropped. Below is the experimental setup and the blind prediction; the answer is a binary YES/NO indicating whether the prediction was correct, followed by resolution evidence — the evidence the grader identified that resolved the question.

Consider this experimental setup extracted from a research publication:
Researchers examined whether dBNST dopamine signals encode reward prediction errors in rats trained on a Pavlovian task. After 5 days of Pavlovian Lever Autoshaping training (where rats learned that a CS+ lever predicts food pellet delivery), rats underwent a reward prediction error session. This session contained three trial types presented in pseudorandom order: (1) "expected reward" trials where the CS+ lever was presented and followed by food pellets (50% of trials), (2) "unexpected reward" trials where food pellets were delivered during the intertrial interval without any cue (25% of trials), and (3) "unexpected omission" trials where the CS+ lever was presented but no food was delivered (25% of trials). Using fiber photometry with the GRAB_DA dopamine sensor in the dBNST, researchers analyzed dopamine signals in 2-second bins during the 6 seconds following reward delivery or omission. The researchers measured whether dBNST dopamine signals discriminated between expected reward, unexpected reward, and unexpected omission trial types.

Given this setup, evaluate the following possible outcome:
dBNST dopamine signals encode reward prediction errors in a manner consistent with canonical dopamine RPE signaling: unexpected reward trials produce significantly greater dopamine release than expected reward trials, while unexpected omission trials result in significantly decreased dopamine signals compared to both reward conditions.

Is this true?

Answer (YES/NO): YES